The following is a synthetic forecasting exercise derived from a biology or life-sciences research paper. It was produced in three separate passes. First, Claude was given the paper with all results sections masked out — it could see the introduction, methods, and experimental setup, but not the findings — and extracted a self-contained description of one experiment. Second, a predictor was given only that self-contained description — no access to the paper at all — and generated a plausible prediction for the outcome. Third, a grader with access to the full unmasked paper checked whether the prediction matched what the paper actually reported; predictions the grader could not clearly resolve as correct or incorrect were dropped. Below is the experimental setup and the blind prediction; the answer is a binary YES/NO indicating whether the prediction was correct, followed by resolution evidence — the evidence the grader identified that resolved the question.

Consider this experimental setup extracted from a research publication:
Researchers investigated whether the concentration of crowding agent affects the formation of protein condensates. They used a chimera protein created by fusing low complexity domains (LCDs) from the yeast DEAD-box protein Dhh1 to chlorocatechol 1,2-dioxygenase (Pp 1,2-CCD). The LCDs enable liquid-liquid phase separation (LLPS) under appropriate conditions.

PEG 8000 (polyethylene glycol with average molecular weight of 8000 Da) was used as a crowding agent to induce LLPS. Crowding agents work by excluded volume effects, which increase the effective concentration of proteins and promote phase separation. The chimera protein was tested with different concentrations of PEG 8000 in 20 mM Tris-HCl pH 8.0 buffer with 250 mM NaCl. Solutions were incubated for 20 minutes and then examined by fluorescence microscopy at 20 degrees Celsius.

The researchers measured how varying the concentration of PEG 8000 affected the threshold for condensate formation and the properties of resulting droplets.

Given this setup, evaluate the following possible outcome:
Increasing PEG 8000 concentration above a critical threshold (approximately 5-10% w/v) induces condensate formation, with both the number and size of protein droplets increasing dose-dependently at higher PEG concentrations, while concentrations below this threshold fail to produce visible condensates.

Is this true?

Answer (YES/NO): NO